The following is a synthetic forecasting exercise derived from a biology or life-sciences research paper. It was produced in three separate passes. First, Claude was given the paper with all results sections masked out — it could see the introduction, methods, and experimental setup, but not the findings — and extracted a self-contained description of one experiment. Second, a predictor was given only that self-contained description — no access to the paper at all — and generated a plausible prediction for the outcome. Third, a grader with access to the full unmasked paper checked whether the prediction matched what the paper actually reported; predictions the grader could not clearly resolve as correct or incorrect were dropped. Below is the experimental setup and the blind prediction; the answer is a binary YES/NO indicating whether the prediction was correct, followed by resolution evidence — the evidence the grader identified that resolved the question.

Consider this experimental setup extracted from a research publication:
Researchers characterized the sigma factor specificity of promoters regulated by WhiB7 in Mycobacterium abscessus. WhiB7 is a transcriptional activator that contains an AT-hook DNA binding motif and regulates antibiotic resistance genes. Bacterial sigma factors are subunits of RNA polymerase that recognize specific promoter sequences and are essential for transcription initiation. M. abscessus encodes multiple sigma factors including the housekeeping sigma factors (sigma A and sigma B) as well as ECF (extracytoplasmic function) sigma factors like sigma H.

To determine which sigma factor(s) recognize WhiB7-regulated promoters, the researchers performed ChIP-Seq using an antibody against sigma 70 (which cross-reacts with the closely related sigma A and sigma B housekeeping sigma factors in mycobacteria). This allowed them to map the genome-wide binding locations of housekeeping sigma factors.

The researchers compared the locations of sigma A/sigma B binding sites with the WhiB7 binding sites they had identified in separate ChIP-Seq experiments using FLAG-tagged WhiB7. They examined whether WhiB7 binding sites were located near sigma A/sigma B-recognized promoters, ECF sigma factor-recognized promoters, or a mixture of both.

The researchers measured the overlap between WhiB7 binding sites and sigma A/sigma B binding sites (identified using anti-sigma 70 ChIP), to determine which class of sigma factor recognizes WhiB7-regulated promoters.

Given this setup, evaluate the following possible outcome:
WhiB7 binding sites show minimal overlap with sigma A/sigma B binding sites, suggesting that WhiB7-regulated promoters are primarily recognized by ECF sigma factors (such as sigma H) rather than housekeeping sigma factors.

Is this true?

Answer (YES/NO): NO